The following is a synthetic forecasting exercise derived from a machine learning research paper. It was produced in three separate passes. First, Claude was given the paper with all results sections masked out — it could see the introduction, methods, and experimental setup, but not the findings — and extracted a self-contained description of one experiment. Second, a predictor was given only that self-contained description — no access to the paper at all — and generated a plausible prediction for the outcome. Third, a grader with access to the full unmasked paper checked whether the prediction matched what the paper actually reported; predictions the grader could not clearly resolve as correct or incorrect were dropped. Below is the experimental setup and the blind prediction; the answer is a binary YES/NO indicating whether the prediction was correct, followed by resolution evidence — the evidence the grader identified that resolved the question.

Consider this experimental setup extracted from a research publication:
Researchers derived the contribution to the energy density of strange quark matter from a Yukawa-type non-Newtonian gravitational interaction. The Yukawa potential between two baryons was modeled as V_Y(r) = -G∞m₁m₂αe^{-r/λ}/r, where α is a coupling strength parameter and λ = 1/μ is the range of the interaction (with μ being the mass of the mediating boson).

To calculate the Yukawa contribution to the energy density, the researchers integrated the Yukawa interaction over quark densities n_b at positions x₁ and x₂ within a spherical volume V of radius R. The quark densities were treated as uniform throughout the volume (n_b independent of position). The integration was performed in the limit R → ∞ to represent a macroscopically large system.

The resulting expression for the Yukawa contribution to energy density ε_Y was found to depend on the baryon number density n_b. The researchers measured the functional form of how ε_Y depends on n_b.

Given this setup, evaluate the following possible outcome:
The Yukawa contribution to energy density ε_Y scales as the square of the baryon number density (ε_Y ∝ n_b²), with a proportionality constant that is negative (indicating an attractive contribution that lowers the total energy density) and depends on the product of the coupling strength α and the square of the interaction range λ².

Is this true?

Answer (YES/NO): NO